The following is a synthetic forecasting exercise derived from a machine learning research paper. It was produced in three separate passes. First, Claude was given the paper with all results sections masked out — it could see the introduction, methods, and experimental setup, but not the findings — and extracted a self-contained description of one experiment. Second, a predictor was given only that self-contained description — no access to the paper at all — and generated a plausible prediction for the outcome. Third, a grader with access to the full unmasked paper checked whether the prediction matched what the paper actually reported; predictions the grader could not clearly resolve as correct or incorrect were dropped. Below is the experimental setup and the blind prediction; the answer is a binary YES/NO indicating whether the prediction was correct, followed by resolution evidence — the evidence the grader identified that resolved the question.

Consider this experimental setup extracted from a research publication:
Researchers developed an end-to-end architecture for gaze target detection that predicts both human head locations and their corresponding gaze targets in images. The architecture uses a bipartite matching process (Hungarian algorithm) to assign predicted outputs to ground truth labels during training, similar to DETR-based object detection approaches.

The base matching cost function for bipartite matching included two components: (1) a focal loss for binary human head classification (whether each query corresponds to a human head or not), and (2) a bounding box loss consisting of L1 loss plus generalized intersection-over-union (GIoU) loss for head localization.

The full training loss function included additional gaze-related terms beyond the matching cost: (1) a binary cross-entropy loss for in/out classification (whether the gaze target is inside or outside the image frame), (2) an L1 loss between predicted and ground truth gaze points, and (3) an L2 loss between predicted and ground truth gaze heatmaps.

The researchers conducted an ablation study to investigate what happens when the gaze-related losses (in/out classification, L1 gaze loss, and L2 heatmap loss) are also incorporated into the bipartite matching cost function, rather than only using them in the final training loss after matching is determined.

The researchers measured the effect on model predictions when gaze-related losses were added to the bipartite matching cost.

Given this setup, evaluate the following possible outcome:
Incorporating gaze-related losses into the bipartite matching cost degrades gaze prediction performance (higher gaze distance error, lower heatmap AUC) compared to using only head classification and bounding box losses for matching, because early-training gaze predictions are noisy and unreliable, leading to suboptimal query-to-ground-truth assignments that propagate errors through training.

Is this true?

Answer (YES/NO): YES